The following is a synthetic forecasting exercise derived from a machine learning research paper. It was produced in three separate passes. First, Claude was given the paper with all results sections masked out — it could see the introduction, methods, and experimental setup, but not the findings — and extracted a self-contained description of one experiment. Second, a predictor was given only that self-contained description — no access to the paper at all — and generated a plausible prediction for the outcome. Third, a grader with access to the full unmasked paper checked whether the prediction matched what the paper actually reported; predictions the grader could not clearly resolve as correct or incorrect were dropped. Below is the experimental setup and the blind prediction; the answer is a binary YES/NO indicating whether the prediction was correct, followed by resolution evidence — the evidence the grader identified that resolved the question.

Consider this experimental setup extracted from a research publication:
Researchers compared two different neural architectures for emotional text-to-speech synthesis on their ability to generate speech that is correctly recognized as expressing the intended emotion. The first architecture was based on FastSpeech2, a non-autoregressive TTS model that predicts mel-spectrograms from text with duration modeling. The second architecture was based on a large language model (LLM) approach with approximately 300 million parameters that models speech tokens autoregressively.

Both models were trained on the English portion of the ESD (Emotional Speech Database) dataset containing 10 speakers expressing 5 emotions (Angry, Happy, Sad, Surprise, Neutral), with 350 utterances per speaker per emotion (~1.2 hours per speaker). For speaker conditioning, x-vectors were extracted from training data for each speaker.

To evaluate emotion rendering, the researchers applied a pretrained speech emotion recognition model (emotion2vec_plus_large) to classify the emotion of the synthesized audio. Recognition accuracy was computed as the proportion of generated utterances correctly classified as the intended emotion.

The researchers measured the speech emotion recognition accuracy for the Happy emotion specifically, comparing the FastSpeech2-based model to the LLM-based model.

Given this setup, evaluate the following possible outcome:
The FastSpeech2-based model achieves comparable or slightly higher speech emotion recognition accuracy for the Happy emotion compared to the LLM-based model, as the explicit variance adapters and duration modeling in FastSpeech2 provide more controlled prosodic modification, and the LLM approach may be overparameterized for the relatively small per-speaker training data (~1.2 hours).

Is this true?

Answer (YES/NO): NO